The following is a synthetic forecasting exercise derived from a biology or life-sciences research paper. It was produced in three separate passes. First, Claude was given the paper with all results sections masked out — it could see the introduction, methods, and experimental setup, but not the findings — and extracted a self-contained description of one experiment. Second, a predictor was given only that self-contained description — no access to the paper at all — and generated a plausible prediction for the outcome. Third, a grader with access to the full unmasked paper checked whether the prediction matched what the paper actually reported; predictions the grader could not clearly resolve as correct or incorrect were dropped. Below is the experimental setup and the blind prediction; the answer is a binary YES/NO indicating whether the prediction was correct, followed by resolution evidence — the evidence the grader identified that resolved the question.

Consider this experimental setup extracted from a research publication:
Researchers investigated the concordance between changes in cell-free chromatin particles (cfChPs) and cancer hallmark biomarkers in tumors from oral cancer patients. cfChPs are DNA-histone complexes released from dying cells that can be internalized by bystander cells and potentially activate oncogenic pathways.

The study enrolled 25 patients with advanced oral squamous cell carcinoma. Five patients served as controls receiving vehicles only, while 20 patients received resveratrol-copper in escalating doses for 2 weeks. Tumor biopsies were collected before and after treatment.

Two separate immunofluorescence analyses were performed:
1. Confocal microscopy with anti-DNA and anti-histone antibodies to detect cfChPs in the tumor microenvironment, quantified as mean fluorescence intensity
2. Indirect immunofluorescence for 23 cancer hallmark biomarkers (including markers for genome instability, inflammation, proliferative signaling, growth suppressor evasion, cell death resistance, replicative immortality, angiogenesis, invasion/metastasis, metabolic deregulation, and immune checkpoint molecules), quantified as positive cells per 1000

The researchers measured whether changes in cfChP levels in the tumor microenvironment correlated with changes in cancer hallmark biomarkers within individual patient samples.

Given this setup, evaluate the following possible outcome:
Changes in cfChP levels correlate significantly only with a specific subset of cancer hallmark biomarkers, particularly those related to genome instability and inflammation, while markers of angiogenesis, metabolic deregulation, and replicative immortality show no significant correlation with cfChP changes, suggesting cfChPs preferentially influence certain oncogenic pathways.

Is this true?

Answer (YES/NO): NO